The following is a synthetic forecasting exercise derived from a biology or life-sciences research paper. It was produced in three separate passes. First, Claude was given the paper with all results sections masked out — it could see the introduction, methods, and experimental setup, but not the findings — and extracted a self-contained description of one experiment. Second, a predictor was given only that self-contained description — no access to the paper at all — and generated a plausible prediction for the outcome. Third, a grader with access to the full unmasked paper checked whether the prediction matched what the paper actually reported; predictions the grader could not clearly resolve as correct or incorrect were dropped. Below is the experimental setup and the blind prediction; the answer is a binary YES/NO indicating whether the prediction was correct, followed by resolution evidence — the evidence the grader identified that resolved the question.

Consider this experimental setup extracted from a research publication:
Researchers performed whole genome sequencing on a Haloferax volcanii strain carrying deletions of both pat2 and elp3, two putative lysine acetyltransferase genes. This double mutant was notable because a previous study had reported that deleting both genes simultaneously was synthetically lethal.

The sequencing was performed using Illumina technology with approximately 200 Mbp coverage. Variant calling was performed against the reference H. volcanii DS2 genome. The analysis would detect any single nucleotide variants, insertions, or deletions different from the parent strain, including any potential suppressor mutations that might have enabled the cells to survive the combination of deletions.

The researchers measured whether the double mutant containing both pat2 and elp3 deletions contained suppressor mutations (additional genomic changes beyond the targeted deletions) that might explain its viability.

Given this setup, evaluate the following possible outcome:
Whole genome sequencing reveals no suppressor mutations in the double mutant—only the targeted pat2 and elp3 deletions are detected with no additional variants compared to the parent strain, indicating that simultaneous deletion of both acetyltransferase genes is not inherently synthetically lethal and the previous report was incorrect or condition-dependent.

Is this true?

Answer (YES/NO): NO